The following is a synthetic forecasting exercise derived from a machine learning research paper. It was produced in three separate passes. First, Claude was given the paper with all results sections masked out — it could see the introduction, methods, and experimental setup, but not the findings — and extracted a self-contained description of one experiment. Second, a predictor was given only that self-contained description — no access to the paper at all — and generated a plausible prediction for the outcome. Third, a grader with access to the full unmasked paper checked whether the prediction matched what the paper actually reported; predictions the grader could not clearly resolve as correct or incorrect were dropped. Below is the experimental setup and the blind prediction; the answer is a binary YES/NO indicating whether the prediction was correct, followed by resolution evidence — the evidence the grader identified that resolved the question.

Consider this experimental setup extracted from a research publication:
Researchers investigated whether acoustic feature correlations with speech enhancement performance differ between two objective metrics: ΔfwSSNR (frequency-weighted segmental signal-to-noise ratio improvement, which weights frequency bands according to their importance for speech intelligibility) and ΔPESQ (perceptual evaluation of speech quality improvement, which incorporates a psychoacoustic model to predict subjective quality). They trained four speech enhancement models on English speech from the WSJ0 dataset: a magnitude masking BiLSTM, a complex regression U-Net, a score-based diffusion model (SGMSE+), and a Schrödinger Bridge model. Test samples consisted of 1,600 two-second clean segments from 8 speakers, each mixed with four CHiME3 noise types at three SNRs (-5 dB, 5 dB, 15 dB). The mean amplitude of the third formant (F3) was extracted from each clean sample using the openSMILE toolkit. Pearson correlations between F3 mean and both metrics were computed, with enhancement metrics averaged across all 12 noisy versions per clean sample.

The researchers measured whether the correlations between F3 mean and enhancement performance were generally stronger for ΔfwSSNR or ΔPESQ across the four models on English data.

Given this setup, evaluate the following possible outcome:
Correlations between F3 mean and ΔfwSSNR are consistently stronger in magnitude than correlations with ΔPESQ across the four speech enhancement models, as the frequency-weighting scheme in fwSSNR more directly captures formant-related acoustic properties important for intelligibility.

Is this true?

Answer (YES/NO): YES